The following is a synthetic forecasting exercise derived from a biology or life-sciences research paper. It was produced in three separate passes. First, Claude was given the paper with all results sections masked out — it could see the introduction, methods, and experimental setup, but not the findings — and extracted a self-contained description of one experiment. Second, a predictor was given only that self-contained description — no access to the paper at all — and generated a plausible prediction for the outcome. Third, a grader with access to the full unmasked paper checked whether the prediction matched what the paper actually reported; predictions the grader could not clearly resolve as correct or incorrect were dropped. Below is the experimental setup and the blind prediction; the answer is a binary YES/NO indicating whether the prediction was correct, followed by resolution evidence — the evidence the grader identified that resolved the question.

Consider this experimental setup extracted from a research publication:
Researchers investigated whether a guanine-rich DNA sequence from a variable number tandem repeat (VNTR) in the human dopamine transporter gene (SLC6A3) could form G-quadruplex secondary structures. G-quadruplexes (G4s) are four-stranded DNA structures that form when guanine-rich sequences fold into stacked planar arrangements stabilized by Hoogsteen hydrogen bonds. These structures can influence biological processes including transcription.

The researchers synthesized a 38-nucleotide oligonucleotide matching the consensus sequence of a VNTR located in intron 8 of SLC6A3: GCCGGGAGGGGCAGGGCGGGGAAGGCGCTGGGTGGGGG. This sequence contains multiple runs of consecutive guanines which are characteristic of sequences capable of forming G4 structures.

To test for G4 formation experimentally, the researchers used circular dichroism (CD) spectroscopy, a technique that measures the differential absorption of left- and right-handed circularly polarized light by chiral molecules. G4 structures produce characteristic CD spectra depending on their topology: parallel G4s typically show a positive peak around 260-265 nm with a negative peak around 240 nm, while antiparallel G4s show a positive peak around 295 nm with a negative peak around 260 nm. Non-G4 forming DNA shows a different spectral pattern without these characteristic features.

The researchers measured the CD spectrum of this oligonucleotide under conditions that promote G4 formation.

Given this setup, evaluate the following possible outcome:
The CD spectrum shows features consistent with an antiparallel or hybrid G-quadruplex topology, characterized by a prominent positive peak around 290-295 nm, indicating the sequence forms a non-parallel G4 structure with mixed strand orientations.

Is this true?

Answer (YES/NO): NO